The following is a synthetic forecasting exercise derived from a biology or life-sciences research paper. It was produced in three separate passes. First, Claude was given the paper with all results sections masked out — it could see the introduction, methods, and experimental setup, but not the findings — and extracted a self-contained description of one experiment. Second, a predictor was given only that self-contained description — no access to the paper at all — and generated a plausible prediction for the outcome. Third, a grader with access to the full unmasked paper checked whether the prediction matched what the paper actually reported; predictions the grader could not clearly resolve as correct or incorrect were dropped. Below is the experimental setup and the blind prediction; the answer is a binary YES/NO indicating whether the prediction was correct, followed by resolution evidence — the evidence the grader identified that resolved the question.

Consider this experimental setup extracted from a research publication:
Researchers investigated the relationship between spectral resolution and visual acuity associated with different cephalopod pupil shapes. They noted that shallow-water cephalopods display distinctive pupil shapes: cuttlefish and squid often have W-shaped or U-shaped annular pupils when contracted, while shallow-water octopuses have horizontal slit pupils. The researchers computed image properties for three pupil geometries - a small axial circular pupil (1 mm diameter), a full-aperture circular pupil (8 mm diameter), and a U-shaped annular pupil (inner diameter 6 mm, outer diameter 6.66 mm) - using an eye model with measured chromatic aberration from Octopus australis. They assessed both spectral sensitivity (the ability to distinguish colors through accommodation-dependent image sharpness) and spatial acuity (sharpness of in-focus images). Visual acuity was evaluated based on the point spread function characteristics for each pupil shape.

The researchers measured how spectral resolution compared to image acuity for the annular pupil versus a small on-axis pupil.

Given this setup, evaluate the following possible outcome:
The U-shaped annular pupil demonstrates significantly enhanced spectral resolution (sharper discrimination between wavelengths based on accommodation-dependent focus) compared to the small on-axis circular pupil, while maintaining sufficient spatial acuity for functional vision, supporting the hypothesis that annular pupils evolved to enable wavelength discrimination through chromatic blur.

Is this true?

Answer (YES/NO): NO